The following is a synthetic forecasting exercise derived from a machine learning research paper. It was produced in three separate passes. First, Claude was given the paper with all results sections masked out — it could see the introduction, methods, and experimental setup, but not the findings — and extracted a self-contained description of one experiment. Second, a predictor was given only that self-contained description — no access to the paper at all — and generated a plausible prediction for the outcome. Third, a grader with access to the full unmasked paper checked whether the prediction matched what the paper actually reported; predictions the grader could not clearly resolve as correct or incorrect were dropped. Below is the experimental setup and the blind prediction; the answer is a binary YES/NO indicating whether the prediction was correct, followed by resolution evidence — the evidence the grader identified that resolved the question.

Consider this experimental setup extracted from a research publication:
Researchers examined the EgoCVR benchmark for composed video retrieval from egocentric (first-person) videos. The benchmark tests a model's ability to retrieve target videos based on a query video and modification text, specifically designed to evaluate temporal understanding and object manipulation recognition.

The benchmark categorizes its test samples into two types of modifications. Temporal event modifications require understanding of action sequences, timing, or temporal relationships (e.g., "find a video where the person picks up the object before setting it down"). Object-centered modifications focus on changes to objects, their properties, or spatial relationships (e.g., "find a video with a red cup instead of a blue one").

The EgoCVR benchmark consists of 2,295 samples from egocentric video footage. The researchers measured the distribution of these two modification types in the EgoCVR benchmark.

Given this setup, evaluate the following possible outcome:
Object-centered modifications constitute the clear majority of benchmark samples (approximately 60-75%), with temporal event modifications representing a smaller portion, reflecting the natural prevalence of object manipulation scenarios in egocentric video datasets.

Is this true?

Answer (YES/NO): NO